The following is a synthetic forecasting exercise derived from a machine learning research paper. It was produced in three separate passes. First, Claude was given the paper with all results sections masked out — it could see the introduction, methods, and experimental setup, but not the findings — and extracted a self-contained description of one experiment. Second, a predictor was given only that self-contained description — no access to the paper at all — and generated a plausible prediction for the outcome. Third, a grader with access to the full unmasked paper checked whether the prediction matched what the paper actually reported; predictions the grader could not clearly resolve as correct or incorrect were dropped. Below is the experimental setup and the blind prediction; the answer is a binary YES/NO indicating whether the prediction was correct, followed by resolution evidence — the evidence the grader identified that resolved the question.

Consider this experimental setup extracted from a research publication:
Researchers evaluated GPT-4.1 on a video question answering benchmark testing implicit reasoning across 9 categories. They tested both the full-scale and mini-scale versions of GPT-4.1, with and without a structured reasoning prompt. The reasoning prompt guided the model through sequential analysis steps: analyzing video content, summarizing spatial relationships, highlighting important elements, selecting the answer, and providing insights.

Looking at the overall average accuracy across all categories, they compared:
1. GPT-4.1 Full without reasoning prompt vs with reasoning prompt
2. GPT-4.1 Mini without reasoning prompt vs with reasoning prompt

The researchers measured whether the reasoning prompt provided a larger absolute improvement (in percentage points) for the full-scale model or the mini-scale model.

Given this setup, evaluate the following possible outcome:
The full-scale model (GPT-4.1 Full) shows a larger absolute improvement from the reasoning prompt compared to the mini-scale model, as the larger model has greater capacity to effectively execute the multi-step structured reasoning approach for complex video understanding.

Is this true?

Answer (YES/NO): NO